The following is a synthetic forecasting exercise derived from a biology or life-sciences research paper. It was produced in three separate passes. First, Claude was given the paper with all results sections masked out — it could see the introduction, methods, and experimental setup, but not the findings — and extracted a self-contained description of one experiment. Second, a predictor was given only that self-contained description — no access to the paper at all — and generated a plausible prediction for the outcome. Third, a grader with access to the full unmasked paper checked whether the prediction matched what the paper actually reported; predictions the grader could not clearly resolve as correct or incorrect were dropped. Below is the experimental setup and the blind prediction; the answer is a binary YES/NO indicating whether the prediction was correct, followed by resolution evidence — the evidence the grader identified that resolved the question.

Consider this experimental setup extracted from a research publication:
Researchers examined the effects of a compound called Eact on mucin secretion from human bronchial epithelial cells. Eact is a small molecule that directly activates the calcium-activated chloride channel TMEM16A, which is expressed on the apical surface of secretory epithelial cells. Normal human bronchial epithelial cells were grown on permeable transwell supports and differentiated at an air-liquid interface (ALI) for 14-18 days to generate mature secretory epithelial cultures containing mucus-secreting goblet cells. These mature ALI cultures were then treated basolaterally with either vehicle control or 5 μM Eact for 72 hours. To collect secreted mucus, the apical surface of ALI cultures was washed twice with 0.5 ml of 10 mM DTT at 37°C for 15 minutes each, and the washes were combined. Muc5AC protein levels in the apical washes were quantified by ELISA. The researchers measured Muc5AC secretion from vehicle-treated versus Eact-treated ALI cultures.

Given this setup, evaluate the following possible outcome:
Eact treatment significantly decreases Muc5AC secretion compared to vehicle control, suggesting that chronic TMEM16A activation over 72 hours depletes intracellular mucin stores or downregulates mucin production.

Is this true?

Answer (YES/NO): NO